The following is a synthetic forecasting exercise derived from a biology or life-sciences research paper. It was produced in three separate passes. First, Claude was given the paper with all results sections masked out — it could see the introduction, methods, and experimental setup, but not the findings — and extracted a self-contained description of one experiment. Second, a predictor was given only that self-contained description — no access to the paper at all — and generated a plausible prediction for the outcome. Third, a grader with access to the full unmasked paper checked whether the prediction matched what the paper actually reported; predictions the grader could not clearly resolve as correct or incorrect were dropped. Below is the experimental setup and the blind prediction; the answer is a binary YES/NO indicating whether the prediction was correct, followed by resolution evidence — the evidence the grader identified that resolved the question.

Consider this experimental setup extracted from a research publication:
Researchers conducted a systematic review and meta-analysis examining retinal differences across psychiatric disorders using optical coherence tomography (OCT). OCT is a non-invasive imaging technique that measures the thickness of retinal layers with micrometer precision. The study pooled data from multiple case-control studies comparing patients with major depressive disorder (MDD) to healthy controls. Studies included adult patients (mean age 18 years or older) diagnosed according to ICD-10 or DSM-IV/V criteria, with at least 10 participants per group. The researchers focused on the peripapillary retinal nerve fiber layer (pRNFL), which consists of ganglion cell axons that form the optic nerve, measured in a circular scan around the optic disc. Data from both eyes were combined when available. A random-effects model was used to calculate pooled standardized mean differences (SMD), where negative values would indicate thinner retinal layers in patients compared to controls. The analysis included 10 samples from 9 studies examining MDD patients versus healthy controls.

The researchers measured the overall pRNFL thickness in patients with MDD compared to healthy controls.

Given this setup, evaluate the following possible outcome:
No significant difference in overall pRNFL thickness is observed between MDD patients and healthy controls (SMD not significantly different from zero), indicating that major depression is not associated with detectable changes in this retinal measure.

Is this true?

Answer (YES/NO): YES